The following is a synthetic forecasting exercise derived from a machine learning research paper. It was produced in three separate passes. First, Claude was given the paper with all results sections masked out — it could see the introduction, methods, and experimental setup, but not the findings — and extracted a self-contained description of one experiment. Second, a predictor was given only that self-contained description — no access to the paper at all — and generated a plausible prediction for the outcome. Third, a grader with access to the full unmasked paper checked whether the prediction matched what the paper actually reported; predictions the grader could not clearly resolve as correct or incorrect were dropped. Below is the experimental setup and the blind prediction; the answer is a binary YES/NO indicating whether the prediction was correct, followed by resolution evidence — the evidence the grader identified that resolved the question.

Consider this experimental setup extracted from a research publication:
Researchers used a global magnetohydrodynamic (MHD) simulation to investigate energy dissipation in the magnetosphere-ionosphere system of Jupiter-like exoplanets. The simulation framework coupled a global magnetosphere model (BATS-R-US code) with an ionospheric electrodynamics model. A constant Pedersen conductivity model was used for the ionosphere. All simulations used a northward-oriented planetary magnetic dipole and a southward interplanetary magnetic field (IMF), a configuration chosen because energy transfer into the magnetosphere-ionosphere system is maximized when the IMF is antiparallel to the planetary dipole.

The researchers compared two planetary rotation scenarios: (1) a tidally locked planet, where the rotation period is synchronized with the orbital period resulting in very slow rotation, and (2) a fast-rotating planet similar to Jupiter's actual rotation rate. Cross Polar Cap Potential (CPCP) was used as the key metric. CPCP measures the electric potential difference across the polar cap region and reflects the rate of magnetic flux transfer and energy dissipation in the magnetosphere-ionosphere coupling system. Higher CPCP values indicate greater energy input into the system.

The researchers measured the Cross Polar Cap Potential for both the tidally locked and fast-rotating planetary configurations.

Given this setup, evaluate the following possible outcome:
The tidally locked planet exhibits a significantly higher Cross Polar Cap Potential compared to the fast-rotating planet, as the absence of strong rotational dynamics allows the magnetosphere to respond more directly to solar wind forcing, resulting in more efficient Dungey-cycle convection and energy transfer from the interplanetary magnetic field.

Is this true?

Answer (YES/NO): YES